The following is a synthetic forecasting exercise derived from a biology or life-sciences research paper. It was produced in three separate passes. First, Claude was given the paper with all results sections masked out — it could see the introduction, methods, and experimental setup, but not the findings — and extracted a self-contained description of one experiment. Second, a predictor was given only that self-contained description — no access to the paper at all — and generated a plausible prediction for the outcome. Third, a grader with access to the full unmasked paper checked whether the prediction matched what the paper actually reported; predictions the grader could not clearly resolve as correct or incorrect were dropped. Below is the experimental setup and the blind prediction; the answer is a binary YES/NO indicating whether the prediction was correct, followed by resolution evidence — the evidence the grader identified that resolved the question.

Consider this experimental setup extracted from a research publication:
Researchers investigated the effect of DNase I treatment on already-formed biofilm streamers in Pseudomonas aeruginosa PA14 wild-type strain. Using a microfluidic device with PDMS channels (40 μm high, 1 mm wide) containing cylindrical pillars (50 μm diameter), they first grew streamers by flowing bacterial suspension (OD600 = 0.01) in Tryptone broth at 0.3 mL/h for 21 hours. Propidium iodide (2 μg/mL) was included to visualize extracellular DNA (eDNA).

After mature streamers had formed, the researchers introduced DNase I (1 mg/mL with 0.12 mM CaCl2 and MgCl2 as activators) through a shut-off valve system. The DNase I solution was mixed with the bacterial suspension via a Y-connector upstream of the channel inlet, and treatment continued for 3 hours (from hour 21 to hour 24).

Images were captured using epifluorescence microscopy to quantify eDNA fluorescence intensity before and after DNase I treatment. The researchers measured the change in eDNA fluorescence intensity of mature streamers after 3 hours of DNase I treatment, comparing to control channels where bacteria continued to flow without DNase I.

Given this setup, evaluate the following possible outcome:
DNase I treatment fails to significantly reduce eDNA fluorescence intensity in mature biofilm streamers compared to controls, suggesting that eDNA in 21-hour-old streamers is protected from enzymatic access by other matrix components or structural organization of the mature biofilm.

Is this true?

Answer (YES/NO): NO